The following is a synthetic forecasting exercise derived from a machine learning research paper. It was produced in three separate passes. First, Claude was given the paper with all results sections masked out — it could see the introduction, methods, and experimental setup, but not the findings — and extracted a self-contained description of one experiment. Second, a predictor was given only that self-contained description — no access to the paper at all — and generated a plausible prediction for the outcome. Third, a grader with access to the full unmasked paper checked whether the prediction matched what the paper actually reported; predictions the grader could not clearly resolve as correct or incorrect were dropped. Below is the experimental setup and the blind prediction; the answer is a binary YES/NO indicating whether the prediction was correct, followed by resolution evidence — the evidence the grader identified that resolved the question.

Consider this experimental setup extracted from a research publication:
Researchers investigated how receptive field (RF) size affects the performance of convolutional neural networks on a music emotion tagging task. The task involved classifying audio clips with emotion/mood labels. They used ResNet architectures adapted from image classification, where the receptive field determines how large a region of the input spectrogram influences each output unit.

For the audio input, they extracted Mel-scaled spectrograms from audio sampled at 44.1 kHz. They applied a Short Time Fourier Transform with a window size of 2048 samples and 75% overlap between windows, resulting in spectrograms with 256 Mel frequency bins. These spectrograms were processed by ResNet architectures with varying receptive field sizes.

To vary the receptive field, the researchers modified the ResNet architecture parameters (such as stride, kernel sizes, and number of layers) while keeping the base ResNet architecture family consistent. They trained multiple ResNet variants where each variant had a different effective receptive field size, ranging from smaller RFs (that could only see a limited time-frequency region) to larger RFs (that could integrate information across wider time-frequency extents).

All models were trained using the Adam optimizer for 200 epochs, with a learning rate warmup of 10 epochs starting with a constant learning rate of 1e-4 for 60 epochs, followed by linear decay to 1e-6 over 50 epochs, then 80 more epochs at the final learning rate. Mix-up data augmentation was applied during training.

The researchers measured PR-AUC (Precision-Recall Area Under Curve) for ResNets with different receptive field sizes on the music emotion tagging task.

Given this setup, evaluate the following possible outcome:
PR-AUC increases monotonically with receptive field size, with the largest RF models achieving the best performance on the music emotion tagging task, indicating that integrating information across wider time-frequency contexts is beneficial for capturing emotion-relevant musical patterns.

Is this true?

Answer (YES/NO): NO